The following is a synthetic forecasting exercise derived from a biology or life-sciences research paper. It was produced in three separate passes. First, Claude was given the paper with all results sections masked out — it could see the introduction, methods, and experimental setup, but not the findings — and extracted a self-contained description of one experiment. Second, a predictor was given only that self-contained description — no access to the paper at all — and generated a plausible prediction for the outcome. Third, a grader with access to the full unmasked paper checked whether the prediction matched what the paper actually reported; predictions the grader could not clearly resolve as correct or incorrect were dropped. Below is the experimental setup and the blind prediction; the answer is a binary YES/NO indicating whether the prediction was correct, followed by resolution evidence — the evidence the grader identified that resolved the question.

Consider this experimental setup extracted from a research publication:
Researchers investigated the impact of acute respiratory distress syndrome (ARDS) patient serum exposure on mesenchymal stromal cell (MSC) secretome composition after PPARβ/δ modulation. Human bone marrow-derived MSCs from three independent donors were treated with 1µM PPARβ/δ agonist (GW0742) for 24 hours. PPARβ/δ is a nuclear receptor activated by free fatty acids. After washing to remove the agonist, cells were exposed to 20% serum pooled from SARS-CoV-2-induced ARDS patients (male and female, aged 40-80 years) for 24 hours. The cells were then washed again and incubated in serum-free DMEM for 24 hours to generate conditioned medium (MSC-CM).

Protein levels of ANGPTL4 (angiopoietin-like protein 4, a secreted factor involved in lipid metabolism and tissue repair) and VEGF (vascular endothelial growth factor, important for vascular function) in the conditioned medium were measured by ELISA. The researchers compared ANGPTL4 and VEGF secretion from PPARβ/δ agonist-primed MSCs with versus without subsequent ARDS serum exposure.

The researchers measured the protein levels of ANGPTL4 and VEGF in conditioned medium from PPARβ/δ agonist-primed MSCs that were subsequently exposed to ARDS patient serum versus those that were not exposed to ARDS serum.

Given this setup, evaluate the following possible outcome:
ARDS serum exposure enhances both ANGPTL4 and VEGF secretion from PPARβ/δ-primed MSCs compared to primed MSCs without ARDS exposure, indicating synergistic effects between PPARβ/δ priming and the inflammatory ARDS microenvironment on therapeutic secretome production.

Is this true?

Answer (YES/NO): NO